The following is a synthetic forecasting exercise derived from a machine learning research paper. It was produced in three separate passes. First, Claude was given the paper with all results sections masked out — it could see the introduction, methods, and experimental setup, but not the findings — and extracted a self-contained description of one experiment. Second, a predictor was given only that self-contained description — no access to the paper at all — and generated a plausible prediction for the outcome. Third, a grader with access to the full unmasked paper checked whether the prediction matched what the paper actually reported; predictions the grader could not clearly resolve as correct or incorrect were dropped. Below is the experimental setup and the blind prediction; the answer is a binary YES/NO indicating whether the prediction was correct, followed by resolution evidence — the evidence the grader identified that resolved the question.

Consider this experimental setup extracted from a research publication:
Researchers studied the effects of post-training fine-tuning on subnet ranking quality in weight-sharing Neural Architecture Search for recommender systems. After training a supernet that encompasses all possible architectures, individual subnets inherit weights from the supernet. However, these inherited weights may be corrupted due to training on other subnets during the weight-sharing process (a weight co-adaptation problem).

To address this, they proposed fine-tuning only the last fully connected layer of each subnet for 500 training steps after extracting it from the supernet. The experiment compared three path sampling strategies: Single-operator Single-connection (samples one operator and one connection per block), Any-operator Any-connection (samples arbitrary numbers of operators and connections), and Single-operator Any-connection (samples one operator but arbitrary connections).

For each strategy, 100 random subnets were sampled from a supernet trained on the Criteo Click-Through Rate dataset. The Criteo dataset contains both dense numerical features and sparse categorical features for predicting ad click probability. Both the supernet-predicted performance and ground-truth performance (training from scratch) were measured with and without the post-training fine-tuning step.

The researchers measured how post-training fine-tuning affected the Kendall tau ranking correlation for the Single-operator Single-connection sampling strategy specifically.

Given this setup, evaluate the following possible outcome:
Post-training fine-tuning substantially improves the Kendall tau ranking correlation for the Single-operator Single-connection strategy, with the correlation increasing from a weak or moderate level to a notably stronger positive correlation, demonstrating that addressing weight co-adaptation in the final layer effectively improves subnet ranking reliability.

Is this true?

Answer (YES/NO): YES